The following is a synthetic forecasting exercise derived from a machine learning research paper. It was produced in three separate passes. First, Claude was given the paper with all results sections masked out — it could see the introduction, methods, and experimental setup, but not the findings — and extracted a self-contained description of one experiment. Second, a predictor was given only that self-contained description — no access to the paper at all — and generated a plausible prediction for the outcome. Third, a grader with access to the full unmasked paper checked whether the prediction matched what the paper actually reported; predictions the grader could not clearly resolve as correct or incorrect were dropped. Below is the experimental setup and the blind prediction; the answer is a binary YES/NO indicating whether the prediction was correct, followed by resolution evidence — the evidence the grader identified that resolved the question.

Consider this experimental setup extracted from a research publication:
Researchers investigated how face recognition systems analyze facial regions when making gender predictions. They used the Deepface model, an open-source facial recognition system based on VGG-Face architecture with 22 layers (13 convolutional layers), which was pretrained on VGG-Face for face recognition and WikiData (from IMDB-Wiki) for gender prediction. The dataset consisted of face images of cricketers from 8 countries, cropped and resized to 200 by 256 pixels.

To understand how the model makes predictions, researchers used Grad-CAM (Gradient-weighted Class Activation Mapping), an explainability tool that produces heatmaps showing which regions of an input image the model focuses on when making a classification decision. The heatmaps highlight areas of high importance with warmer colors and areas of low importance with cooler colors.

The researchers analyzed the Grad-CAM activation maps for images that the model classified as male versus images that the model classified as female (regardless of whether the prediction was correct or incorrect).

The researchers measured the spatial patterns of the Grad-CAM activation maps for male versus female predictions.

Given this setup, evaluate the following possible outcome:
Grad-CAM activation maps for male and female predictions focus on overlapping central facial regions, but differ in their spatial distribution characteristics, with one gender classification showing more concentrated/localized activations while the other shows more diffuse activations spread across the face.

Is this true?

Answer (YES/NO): NO